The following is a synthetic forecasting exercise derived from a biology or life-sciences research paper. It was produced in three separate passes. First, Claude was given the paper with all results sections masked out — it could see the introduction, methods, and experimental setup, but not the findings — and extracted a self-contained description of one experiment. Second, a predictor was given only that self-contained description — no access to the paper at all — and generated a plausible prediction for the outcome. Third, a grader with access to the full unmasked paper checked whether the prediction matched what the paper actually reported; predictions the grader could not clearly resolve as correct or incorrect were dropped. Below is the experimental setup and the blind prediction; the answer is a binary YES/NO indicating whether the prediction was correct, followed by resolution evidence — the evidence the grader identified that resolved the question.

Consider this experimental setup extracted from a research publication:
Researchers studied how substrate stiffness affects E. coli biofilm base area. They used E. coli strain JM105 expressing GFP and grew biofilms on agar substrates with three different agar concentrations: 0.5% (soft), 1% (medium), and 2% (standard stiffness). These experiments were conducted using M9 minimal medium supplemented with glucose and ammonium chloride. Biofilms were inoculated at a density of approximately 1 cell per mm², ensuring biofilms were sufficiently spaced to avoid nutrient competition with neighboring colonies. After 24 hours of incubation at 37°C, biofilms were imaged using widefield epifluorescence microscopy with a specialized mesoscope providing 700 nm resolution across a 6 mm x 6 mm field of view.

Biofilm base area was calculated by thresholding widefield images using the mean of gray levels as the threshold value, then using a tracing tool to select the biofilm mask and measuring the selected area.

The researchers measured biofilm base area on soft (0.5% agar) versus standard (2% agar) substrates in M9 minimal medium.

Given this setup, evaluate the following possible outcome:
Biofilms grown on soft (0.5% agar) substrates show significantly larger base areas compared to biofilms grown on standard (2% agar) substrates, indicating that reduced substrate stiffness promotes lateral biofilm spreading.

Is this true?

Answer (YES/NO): NO